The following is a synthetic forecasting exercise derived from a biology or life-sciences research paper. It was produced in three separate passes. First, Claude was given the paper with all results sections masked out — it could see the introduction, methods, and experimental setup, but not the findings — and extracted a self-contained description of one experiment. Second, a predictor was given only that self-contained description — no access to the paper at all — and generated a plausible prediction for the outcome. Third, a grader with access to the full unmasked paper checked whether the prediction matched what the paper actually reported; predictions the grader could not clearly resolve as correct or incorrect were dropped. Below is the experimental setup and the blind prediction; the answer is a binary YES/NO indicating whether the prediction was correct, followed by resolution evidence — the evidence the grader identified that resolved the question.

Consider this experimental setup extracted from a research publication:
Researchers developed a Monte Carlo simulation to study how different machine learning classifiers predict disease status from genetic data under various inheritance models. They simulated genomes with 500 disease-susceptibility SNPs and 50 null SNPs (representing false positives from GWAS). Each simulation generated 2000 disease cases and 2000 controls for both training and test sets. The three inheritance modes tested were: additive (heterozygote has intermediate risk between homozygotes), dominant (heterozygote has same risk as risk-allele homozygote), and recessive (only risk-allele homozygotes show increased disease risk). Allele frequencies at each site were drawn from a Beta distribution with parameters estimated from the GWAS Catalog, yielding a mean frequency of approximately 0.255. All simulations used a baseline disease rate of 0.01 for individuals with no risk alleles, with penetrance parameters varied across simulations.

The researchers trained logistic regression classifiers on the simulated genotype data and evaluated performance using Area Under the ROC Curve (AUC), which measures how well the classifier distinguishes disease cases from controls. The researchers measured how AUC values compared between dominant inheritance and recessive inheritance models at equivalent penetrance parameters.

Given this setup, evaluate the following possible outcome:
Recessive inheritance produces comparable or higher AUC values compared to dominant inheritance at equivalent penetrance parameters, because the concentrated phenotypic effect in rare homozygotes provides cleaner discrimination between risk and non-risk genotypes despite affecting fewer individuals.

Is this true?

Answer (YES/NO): NO